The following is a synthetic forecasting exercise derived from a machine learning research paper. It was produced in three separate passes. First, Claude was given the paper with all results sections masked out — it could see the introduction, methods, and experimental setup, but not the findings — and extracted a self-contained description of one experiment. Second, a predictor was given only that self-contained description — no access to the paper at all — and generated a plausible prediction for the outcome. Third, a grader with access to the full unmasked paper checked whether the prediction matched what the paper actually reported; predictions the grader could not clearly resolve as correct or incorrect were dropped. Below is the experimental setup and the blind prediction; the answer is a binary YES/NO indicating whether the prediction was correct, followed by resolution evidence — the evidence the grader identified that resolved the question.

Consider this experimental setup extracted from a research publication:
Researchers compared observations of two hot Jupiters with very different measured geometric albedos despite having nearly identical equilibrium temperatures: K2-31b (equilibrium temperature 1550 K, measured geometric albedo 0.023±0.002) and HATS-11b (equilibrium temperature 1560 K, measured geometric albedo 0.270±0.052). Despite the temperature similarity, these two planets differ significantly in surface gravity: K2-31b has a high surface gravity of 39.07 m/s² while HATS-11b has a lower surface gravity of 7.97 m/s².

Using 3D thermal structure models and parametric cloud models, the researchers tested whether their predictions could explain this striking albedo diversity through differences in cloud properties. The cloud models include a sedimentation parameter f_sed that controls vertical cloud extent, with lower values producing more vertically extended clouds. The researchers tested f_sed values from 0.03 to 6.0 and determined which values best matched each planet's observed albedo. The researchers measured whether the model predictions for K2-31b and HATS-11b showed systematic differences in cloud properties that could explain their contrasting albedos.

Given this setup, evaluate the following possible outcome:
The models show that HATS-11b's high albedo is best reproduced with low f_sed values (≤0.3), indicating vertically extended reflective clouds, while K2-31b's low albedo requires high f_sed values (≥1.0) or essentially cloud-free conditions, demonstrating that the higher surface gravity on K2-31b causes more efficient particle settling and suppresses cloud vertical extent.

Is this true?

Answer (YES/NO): NO